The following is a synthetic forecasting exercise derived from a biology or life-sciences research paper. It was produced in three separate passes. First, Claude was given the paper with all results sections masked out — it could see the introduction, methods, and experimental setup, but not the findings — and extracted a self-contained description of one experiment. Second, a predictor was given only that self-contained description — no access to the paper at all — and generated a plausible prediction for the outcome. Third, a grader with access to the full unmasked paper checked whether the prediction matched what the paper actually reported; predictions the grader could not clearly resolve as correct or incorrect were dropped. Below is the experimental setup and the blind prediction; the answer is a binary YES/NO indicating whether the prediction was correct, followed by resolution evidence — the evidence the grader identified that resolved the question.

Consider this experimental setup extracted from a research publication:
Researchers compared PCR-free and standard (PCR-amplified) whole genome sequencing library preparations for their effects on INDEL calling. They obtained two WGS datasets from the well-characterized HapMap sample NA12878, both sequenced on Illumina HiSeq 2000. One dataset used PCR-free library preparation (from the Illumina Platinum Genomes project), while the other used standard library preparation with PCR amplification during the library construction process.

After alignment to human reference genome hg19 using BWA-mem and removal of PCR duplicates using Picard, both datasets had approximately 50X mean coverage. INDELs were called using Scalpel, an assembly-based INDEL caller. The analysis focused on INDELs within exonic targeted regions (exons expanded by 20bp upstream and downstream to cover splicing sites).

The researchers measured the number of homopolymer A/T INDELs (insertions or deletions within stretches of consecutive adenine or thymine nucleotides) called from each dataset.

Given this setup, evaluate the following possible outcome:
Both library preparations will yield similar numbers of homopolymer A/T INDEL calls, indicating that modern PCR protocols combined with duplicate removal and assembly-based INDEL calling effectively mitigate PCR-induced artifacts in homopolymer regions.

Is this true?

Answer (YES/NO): NO